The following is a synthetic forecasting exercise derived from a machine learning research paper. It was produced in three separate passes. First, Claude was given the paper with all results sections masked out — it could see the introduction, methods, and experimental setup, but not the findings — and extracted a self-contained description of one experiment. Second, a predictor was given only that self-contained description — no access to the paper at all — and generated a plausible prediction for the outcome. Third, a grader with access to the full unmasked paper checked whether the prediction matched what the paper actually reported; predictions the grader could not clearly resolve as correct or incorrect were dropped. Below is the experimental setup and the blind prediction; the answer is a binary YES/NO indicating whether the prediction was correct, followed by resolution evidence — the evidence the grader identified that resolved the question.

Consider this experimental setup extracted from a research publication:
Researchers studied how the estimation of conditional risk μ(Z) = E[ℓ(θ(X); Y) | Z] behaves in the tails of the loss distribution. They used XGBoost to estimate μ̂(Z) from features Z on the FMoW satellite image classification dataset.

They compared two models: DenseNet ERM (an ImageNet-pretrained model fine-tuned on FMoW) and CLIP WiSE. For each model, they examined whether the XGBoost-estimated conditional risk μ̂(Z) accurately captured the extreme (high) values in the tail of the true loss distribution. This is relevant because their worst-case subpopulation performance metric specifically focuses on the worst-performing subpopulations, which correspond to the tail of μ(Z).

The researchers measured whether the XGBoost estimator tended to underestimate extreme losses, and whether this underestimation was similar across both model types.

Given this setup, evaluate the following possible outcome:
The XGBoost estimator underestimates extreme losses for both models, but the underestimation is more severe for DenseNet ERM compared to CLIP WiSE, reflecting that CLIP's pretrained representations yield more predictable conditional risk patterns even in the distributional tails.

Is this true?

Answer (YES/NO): YES